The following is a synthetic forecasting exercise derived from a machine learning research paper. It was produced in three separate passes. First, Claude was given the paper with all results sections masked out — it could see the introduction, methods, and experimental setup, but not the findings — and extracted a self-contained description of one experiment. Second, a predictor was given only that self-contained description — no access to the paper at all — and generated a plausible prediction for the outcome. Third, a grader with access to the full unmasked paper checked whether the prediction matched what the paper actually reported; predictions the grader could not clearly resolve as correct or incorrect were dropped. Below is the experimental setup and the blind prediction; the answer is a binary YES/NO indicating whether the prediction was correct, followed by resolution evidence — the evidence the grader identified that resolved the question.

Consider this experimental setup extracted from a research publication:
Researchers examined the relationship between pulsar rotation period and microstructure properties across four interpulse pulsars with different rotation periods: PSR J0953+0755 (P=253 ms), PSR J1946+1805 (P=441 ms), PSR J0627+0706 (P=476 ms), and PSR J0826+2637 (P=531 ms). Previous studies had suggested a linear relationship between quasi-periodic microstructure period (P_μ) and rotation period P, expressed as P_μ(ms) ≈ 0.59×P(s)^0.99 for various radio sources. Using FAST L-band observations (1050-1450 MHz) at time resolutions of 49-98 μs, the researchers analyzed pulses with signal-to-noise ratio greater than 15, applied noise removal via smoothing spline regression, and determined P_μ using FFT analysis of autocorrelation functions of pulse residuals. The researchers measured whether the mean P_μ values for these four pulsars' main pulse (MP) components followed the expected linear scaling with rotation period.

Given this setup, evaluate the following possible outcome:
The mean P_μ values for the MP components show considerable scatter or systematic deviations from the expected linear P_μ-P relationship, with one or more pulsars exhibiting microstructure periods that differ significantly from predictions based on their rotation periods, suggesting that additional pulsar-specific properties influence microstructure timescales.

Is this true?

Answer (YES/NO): NO